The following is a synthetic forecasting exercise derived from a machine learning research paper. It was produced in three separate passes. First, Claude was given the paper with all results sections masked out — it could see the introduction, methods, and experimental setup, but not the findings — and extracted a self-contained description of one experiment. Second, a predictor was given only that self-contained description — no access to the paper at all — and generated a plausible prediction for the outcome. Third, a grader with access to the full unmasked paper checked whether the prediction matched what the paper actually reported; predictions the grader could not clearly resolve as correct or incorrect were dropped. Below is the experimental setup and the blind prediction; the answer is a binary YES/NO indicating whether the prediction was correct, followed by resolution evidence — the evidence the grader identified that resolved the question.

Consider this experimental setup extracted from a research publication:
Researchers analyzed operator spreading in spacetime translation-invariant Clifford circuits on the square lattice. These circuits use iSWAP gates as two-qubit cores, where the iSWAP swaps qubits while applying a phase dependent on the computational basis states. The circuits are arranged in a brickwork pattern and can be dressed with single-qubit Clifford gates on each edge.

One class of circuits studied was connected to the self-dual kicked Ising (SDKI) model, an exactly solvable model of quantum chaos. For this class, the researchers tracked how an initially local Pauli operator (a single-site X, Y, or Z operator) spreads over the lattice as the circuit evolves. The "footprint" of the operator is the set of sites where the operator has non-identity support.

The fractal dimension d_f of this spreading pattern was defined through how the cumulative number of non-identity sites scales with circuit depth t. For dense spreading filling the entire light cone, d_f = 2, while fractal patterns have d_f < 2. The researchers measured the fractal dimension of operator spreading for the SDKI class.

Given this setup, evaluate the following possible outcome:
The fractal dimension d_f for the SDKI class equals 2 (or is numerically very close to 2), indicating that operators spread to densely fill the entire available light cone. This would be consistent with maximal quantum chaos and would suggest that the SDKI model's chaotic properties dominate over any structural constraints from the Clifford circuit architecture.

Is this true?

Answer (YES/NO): NO